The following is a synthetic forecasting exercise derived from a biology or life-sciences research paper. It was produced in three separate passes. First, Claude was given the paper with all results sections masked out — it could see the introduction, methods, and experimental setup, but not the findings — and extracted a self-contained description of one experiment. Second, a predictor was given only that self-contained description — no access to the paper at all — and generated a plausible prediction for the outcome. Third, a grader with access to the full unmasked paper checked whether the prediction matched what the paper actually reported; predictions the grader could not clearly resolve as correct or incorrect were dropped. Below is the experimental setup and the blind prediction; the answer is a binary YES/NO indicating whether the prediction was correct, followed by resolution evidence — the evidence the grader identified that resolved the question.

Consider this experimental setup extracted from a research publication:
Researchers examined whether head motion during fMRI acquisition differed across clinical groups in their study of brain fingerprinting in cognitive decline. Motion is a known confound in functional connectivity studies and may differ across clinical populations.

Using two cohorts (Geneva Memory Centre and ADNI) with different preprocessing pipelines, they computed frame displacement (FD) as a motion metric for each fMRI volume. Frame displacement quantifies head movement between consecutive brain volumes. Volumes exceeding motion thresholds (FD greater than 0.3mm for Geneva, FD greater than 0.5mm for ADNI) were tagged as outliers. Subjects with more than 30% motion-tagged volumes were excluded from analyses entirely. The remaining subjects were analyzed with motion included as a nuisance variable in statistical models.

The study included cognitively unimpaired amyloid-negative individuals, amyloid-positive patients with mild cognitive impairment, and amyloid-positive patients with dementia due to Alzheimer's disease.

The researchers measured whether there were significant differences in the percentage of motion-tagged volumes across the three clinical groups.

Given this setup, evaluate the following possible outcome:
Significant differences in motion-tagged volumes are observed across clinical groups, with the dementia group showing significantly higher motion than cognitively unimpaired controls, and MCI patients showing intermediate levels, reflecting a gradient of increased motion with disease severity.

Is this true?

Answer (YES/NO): NO